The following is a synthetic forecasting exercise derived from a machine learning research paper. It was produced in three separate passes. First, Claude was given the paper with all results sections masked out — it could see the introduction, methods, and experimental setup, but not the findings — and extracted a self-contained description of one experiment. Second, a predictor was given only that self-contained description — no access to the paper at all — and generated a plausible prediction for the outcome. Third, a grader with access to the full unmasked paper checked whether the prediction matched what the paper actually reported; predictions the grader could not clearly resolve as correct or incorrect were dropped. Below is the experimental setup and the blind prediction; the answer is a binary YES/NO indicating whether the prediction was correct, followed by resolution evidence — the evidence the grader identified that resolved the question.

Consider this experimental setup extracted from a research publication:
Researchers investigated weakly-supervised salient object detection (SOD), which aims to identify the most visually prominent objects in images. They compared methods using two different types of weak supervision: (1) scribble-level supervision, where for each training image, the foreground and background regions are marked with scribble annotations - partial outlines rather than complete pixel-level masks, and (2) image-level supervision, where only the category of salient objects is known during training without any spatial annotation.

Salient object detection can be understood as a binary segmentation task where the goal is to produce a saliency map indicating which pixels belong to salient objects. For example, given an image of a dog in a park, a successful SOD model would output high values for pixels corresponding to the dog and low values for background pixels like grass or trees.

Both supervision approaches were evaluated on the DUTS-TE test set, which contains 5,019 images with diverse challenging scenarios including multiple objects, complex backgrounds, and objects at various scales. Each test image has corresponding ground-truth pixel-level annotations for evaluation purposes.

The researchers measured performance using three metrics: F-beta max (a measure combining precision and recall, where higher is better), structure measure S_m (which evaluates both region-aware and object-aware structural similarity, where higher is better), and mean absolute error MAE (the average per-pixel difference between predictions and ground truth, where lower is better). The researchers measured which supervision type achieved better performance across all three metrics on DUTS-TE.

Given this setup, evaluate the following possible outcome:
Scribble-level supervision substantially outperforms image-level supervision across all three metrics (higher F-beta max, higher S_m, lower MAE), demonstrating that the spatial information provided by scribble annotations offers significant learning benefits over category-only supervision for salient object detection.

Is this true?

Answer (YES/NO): NO